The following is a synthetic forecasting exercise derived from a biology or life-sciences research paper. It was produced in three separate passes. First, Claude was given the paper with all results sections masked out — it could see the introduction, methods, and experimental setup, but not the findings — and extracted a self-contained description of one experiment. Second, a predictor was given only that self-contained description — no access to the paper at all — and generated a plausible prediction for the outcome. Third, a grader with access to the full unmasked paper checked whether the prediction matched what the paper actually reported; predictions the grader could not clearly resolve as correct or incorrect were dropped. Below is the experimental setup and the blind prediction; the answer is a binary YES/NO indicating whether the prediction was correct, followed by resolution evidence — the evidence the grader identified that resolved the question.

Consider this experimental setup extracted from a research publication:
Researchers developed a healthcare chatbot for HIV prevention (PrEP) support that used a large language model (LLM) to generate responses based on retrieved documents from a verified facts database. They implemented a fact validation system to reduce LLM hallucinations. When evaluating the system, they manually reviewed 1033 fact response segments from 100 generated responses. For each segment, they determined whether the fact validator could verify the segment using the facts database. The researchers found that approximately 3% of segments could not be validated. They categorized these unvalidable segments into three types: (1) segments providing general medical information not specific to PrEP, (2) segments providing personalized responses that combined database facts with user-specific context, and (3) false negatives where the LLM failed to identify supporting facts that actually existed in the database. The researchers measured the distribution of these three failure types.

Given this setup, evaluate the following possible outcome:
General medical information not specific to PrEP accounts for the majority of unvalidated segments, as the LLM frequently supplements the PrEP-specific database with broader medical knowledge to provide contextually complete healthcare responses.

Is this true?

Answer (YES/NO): NO